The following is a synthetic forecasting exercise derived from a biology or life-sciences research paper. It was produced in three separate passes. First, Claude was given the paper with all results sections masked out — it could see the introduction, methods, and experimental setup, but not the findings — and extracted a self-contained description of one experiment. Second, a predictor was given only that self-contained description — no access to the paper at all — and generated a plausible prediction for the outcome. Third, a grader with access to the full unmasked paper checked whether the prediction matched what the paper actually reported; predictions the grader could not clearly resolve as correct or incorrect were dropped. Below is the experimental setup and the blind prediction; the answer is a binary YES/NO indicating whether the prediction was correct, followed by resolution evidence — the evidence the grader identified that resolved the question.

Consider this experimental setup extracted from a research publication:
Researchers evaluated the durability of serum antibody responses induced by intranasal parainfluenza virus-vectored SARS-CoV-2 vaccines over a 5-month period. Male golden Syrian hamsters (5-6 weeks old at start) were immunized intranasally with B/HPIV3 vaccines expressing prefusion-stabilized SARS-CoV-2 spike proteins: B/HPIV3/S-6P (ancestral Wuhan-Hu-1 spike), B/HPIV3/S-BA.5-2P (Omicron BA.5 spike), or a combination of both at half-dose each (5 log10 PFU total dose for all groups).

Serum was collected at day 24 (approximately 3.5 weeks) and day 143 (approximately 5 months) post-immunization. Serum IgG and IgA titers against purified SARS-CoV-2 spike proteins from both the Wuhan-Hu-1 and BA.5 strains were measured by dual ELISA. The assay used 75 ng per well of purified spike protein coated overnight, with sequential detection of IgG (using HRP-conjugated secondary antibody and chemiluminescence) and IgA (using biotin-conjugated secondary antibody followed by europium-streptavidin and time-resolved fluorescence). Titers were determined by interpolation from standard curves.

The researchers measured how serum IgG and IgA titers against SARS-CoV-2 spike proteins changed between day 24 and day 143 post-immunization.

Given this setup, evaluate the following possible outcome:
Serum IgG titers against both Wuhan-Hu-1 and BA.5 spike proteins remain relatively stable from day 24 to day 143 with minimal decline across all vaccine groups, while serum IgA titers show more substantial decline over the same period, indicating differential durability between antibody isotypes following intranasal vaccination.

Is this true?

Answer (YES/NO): NO